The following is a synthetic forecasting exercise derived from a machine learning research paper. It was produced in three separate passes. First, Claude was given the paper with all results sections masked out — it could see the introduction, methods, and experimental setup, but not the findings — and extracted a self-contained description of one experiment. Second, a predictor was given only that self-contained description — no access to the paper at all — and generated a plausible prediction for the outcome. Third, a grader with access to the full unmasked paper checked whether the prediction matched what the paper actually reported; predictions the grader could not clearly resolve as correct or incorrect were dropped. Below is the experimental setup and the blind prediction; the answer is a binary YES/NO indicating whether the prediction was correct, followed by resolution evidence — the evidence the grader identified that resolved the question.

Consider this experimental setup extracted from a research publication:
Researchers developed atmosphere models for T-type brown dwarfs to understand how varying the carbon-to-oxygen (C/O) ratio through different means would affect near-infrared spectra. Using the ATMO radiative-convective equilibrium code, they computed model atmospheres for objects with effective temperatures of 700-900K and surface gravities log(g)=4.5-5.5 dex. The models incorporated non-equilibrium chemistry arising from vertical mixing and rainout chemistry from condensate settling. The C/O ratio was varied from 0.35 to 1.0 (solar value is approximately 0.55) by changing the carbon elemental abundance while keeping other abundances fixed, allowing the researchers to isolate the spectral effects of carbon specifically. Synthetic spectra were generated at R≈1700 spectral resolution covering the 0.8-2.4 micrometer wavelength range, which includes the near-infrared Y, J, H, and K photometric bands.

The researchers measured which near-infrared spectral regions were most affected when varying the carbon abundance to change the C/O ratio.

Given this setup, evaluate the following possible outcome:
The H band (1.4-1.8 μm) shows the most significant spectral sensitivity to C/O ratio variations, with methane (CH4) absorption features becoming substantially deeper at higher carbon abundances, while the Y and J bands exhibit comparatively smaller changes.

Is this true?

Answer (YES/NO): NO